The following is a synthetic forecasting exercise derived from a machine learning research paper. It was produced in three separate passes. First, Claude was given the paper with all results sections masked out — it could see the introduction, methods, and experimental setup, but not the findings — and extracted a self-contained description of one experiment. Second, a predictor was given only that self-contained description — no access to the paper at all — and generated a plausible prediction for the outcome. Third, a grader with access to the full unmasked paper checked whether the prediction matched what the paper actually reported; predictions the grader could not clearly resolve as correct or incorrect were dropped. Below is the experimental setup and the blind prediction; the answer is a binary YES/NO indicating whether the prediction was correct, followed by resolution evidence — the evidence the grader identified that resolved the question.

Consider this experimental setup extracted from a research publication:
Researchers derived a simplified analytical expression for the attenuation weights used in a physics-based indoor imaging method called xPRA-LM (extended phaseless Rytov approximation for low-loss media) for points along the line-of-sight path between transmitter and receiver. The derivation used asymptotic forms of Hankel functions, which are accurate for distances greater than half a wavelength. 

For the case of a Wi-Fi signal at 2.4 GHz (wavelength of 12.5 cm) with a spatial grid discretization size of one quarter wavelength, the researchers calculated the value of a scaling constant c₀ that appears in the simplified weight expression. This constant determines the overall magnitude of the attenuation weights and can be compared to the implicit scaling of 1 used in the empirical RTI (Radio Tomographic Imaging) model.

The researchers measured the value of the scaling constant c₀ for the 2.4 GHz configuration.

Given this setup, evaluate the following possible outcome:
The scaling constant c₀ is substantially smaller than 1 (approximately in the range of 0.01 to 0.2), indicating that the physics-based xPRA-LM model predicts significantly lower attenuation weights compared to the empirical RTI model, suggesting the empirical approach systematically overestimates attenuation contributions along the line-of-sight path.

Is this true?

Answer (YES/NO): YES